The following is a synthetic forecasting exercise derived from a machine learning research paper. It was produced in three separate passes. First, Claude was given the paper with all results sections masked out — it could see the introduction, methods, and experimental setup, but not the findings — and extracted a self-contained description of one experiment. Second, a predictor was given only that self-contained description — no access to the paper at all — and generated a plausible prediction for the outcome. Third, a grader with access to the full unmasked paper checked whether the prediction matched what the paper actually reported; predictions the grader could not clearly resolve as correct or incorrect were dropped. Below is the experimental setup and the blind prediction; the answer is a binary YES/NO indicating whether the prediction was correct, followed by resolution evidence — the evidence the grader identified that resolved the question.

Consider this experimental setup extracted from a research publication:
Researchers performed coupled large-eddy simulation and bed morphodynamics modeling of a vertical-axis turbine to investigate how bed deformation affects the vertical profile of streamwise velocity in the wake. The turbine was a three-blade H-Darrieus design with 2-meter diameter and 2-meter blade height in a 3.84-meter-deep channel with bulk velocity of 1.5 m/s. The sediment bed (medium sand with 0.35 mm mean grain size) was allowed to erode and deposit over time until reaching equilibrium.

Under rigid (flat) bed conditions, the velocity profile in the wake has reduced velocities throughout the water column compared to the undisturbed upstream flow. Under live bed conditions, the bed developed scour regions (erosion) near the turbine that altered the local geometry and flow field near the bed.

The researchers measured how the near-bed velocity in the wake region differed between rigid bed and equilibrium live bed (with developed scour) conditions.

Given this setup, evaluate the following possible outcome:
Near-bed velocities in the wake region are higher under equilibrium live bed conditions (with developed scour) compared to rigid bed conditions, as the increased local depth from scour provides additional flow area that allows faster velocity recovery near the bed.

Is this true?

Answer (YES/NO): NO